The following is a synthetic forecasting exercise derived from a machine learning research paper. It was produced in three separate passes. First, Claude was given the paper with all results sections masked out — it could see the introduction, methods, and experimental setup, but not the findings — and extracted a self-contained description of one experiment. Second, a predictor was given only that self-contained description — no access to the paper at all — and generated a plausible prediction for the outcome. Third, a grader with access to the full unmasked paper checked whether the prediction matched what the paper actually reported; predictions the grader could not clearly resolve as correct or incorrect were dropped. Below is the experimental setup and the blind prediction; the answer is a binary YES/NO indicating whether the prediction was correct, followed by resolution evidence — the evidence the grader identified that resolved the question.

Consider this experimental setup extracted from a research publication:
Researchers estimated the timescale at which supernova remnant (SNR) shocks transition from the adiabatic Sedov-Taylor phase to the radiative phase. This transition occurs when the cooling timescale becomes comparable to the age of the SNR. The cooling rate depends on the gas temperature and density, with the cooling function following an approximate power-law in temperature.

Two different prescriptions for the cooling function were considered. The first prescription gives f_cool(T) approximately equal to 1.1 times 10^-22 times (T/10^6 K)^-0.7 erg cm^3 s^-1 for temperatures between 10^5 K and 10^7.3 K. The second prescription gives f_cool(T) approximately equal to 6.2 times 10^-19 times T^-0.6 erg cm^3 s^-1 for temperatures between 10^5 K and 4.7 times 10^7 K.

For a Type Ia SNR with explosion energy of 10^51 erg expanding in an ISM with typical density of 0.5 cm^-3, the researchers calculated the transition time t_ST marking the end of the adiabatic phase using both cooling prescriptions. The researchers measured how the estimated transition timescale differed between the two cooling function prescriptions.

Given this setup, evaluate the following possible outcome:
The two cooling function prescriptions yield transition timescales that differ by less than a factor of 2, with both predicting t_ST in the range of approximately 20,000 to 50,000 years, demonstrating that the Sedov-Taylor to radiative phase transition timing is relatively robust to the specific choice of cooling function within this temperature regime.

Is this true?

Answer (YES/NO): NO